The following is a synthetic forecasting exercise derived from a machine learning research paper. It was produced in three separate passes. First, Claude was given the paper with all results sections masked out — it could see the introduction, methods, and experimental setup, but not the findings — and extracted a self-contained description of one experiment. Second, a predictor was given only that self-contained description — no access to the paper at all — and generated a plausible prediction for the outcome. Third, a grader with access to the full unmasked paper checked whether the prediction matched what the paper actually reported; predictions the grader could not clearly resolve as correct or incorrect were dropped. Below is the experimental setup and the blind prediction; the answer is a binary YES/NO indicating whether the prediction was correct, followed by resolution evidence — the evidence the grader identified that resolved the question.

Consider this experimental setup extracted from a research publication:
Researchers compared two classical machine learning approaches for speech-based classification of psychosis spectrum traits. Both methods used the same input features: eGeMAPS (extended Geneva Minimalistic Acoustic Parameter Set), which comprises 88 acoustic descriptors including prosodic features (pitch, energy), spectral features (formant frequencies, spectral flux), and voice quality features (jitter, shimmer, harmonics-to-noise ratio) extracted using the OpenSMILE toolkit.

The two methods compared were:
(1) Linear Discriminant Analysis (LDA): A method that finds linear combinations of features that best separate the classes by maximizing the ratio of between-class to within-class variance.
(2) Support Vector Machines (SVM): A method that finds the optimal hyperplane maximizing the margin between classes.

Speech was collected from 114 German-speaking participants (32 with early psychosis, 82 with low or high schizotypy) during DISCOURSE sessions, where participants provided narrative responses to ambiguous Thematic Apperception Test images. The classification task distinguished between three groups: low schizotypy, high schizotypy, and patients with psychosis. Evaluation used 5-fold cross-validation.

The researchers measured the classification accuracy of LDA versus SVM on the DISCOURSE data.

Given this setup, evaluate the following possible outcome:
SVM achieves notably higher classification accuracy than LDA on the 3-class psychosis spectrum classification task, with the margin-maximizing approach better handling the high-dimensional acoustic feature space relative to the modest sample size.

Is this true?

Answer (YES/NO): NO